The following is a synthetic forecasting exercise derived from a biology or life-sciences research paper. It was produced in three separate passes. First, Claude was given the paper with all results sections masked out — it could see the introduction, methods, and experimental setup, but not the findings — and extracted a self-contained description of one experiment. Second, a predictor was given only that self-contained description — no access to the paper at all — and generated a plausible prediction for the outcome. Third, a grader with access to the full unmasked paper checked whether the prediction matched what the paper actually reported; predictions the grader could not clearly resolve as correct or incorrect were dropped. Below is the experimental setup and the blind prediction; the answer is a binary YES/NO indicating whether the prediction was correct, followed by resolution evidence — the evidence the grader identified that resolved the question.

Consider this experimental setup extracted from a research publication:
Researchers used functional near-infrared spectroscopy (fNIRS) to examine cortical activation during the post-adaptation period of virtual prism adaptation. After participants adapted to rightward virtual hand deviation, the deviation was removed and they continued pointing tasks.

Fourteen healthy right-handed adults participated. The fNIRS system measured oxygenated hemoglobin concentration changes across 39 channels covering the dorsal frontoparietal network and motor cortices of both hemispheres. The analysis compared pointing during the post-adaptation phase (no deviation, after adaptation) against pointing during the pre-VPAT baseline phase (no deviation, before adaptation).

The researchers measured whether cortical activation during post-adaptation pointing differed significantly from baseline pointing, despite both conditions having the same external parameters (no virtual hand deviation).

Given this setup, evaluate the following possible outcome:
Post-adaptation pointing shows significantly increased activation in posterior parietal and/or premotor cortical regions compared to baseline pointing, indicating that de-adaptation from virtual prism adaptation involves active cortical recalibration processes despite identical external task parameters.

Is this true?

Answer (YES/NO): NO